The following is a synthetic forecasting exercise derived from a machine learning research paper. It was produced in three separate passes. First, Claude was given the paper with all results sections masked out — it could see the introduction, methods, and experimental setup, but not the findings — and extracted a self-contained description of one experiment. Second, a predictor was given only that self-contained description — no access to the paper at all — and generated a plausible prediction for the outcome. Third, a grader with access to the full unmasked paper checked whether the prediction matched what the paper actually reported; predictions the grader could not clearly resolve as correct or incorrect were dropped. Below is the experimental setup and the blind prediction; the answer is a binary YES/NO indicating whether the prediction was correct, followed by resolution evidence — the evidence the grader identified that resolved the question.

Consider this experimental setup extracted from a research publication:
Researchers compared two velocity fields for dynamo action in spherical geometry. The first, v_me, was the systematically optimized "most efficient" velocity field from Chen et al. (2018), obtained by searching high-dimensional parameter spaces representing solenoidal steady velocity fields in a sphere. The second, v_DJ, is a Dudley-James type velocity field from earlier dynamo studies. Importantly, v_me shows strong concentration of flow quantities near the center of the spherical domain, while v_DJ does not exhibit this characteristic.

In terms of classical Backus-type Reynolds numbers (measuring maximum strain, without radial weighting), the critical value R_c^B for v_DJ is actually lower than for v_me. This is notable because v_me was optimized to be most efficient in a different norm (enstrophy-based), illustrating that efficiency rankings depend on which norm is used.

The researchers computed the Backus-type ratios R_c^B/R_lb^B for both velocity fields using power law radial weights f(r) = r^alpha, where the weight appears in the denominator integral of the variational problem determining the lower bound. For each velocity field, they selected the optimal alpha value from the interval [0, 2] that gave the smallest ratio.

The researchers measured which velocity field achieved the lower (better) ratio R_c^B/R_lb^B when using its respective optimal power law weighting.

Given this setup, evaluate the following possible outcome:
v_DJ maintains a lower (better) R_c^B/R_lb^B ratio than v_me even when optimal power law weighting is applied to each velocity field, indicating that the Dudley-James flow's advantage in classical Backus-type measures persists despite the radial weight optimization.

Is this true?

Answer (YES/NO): NO